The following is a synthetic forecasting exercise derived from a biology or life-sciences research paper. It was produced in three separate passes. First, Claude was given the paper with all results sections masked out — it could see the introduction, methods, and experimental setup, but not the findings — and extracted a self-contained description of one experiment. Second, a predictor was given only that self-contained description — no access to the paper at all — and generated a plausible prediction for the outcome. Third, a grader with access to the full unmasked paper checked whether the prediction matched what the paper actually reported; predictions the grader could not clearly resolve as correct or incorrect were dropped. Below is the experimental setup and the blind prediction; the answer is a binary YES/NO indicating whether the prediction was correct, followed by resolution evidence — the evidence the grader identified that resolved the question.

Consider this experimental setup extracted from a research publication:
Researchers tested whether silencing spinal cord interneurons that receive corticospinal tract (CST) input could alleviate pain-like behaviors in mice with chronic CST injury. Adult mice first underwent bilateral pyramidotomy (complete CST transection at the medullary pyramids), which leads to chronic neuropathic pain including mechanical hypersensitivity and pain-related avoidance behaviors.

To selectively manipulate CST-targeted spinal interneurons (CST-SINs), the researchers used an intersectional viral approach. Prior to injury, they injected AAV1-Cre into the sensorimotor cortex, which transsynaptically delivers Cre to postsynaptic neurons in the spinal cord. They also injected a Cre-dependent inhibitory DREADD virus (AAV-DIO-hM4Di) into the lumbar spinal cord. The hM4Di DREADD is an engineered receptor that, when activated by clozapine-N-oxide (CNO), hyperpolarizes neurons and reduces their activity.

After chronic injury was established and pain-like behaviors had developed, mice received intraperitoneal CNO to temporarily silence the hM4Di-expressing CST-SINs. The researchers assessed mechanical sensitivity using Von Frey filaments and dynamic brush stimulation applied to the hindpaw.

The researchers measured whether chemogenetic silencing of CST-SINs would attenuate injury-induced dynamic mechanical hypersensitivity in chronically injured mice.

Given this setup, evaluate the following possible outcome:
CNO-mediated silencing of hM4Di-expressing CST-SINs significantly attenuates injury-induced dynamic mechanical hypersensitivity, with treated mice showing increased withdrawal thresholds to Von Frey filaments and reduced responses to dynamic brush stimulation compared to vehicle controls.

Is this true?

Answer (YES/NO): NO